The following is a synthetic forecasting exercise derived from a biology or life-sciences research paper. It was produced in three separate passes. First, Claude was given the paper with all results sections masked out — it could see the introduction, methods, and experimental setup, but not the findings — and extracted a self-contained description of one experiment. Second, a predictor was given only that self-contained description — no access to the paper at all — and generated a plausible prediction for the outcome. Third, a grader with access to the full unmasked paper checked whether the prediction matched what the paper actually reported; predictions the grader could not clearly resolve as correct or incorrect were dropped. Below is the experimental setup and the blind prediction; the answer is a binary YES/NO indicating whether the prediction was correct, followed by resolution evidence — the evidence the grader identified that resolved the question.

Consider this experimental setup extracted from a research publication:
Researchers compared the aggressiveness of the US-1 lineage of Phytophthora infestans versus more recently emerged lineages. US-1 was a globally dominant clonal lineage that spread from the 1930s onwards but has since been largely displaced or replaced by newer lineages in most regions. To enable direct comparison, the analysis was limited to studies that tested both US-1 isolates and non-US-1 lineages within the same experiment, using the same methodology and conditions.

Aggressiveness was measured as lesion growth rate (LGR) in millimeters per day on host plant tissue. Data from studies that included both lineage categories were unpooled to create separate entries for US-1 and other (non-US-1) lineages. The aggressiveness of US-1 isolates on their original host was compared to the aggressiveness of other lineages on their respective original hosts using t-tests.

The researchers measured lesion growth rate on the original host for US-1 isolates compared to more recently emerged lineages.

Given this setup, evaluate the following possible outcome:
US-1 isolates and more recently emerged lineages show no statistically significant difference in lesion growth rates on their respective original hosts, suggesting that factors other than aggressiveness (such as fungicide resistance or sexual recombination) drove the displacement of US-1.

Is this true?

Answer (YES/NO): YES